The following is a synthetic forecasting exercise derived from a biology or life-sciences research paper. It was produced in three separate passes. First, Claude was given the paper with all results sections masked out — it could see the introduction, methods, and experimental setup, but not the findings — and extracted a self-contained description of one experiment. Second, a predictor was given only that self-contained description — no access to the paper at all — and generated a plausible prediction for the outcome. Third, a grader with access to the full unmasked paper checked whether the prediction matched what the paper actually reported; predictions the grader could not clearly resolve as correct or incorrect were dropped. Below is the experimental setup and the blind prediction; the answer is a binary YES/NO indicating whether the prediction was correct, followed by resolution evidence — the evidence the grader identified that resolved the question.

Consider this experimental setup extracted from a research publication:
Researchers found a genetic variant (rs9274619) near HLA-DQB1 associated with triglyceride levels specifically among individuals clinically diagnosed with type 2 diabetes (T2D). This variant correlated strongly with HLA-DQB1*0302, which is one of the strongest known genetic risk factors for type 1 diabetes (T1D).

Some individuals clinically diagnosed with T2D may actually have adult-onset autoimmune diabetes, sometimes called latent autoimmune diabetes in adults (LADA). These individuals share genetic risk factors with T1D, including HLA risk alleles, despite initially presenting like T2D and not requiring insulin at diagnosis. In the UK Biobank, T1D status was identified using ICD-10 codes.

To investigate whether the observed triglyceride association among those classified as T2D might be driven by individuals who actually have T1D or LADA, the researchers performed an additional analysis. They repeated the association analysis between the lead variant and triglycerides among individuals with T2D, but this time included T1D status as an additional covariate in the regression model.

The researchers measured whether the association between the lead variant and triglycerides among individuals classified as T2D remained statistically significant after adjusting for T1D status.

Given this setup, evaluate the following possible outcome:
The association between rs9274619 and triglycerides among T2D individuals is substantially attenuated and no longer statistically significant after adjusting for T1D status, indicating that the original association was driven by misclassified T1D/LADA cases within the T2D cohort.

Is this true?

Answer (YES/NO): NO